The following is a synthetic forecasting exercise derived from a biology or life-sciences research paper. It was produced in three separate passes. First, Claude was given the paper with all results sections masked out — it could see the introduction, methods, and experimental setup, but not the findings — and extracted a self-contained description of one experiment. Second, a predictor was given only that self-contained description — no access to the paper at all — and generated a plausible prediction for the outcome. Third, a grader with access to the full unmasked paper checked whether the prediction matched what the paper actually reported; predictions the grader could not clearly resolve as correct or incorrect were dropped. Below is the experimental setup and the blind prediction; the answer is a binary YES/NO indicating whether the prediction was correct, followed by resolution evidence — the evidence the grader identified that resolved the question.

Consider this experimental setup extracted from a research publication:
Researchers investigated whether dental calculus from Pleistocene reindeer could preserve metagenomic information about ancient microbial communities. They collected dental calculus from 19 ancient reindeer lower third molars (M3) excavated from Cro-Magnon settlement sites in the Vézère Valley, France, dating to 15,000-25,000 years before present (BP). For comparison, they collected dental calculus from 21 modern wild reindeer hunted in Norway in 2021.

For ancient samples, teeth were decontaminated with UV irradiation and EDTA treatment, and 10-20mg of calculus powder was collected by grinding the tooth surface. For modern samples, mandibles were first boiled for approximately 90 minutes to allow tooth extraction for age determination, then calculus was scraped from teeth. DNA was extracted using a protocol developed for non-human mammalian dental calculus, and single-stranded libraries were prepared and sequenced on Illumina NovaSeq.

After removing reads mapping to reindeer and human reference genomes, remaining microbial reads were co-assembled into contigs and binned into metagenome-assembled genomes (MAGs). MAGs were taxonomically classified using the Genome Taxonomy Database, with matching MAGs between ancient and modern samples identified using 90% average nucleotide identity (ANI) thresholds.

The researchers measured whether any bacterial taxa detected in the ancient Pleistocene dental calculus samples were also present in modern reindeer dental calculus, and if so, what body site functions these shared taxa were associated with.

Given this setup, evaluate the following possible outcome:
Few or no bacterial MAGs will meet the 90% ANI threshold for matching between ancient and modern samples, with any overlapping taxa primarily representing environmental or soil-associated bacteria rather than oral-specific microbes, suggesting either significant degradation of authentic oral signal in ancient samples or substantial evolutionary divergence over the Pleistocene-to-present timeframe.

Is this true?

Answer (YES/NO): NO